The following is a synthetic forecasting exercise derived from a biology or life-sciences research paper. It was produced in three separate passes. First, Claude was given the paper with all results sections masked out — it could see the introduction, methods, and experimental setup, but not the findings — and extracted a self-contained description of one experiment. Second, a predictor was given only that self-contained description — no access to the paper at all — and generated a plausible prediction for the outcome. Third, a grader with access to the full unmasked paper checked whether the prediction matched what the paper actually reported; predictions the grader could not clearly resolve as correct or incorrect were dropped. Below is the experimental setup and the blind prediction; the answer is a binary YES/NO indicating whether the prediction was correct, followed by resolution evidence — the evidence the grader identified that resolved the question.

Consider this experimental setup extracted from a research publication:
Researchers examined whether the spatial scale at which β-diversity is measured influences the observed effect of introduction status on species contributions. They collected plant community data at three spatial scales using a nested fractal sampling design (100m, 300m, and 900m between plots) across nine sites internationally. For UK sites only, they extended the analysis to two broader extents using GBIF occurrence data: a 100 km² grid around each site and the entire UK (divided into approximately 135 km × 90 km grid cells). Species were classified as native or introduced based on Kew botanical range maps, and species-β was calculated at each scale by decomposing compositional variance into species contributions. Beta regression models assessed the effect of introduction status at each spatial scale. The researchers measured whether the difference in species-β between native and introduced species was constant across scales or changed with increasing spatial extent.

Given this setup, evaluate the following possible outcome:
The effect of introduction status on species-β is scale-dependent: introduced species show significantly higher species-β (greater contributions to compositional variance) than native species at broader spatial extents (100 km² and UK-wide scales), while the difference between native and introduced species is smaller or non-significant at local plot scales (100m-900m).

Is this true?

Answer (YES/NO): NO